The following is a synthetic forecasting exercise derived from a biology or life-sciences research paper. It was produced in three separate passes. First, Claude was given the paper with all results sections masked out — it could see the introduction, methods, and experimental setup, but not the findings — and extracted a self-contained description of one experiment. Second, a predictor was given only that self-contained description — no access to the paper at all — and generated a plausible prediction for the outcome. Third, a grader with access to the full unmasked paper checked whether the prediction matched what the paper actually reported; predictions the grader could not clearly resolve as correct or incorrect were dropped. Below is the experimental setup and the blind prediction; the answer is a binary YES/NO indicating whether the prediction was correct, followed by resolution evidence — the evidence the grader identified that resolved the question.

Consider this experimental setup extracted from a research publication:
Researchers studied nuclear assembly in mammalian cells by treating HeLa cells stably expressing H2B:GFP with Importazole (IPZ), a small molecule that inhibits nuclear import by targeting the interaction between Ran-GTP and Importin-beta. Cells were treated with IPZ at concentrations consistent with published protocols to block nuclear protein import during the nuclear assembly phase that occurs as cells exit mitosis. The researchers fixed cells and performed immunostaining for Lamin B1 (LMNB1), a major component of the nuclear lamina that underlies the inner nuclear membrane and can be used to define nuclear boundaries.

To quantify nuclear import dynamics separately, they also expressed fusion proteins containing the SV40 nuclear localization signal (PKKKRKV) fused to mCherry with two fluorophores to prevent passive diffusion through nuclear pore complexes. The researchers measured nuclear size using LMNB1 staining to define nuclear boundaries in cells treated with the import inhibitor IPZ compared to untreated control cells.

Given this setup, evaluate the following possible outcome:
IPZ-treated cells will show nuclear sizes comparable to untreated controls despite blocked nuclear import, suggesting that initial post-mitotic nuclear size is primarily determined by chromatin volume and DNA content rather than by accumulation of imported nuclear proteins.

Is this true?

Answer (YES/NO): NO